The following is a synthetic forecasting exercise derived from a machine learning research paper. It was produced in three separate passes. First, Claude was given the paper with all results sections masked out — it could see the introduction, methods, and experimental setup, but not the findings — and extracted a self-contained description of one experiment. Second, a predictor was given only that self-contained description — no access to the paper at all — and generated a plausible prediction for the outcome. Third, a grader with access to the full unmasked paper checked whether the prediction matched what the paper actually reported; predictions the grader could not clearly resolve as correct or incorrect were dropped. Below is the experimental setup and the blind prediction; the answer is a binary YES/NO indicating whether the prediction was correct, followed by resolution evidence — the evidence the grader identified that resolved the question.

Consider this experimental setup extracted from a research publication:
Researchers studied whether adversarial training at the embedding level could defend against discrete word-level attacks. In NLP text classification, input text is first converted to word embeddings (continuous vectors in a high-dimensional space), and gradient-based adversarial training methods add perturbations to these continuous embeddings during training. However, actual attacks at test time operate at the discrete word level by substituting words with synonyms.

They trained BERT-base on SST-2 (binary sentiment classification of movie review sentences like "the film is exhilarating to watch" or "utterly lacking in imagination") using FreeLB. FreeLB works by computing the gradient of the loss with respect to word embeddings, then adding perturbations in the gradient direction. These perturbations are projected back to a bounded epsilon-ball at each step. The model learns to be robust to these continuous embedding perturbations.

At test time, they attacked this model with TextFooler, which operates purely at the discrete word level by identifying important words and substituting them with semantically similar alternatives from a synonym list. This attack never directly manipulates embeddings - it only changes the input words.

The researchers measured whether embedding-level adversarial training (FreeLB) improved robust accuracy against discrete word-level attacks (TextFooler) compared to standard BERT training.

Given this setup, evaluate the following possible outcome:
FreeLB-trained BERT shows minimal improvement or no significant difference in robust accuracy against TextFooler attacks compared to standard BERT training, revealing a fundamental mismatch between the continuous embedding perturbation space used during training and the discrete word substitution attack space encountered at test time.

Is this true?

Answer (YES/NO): NO